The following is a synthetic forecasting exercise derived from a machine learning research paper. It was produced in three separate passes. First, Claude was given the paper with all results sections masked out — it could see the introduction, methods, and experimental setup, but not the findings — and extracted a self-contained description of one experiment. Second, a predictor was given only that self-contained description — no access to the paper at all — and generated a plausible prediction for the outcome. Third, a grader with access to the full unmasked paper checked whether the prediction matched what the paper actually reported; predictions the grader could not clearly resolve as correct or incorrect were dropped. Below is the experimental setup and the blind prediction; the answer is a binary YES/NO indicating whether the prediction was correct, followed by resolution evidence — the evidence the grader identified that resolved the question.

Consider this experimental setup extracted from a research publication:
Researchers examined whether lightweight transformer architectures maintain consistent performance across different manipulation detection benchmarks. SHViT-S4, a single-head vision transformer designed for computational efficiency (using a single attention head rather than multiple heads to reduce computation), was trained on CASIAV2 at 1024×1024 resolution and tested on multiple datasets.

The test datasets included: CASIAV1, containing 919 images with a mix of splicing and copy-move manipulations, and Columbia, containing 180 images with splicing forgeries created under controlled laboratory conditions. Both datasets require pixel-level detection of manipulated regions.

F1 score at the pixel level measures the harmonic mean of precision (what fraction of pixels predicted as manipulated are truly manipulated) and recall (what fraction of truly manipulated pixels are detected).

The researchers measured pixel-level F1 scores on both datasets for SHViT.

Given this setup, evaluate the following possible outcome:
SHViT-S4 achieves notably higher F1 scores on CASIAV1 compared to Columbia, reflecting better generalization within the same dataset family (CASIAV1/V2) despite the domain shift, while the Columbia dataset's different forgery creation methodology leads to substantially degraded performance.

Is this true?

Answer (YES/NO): NO